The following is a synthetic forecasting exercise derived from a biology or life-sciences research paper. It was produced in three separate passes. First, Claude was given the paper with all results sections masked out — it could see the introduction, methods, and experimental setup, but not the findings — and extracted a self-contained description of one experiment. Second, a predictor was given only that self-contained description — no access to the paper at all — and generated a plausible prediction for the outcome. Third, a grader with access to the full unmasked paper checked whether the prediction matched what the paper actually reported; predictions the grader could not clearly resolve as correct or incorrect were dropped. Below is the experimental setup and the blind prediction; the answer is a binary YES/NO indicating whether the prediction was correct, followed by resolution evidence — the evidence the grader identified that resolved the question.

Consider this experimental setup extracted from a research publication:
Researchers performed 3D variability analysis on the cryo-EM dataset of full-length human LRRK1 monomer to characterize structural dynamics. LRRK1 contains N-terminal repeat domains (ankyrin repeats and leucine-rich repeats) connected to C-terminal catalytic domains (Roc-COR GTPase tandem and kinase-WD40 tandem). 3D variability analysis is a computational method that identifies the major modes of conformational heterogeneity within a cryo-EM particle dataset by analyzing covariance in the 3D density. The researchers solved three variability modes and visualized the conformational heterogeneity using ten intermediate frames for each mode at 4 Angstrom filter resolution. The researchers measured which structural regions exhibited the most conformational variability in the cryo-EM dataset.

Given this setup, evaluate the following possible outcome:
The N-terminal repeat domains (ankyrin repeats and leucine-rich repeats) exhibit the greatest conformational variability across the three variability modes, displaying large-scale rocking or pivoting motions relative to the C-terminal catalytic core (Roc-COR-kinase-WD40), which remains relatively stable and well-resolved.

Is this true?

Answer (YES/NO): NO